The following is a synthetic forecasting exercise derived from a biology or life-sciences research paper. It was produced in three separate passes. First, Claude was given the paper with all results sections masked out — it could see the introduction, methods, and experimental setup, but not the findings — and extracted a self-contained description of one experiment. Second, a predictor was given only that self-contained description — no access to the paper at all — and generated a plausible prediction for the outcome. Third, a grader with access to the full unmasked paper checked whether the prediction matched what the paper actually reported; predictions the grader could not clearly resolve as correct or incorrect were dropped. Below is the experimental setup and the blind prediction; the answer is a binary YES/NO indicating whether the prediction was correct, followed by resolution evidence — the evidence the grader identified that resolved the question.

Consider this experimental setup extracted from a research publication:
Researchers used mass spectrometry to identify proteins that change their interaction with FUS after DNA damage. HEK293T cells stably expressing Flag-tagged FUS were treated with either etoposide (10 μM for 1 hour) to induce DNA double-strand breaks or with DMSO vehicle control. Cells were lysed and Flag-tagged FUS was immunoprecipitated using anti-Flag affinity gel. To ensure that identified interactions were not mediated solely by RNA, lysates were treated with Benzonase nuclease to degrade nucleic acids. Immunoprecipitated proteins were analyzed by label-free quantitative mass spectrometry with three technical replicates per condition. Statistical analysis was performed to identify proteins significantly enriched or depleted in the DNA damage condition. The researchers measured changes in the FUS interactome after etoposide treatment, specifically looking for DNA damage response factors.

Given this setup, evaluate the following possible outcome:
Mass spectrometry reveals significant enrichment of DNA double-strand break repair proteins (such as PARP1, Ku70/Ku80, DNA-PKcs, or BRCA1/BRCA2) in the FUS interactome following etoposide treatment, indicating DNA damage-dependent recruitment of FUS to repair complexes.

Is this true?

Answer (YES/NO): NO